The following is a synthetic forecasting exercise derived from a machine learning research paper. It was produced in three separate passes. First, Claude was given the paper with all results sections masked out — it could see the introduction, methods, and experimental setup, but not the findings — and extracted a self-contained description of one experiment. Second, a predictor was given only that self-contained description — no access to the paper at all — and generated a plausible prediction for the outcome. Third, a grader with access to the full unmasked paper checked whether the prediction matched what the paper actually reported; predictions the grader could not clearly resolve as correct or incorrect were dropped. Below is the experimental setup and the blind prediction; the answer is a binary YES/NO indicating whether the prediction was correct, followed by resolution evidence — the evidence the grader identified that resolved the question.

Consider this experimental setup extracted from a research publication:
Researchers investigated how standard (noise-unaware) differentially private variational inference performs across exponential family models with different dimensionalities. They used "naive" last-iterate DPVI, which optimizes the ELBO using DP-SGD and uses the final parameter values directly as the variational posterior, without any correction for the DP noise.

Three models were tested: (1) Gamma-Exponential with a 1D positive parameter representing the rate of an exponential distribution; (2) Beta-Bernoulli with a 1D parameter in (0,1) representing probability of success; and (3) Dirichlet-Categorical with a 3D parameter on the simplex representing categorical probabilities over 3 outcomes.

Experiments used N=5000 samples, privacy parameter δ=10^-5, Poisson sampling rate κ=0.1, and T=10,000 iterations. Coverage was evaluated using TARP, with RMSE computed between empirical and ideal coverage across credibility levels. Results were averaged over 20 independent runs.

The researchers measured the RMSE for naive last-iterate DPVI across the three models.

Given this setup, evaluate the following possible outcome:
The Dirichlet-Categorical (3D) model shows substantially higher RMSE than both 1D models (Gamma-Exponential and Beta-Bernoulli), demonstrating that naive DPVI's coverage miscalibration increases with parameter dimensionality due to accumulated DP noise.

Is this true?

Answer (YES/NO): YES